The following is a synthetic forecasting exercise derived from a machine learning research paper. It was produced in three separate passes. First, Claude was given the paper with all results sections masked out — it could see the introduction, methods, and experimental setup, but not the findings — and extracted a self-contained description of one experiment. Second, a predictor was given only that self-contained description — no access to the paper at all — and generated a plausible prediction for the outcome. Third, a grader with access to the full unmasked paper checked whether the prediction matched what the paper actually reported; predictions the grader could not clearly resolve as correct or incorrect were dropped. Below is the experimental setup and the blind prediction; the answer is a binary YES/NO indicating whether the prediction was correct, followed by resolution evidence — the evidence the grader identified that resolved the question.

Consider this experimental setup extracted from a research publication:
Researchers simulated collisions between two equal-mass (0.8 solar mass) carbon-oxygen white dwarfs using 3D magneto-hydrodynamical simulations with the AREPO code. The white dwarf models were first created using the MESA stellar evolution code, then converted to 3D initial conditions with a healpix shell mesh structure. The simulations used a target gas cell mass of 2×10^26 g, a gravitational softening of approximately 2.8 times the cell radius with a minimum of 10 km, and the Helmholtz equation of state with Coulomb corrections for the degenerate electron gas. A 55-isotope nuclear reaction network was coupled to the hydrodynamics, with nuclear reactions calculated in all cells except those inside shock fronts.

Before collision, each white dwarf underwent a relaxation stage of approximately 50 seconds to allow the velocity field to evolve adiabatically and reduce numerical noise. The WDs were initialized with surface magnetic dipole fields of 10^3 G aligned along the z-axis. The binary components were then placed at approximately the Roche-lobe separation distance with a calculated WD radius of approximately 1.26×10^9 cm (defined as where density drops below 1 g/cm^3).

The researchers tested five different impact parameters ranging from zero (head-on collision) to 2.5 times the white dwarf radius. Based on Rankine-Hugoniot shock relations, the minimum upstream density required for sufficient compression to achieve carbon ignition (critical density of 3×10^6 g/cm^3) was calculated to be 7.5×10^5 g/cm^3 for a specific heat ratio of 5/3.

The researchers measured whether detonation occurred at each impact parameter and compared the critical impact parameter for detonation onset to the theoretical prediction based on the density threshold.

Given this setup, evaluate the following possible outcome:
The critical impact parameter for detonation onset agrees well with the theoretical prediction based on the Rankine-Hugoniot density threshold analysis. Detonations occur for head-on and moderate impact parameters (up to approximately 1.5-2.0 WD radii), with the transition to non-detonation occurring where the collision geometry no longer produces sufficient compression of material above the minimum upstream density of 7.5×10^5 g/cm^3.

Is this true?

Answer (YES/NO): NO